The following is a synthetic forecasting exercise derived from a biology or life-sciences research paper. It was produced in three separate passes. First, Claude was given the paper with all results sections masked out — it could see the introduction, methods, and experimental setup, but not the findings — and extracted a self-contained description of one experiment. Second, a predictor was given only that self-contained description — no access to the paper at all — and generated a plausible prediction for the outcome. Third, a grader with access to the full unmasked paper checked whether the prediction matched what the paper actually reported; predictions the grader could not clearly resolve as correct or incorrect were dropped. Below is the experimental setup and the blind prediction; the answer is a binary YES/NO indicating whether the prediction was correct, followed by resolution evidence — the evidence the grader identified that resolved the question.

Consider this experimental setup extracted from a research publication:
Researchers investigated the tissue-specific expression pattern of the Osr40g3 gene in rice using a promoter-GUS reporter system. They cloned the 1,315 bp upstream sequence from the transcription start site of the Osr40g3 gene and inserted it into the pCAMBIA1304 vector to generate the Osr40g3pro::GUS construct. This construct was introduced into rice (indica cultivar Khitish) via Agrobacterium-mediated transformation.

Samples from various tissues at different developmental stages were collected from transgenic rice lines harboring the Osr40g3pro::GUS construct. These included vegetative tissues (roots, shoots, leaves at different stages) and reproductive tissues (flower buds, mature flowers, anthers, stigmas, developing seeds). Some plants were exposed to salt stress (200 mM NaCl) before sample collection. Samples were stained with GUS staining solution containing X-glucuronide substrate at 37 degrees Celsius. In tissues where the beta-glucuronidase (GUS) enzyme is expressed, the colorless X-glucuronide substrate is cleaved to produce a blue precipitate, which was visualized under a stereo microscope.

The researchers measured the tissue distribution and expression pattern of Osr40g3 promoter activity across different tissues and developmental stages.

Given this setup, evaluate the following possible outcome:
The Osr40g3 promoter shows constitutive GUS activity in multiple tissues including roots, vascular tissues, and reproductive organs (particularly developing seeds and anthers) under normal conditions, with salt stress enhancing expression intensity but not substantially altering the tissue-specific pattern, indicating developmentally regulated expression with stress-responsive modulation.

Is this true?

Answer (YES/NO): NO